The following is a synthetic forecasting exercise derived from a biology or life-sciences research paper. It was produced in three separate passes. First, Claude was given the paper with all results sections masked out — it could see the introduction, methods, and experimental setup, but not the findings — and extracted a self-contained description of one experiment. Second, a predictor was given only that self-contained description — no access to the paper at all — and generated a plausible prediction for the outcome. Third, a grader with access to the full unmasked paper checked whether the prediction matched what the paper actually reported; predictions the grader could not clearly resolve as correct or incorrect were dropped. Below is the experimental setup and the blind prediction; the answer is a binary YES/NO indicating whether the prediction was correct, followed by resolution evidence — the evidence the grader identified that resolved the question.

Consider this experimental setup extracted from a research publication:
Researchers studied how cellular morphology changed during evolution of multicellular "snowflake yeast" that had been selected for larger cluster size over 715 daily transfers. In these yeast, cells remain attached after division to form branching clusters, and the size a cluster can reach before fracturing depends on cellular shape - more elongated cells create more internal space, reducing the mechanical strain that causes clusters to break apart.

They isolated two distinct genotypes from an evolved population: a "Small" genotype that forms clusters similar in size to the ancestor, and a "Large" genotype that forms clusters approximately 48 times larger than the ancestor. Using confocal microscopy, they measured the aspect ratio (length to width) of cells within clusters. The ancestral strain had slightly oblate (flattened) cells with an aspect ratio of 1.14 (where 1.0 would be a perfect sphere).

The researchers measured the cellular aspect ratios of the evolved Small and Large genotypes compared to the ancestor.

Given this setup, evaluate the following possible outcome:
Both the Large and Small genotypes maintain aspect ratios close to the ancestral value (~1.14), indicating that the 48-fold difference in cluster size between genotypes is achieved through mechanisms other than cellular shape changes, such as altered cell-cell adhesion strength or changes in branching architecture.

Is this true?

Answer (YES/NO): NO